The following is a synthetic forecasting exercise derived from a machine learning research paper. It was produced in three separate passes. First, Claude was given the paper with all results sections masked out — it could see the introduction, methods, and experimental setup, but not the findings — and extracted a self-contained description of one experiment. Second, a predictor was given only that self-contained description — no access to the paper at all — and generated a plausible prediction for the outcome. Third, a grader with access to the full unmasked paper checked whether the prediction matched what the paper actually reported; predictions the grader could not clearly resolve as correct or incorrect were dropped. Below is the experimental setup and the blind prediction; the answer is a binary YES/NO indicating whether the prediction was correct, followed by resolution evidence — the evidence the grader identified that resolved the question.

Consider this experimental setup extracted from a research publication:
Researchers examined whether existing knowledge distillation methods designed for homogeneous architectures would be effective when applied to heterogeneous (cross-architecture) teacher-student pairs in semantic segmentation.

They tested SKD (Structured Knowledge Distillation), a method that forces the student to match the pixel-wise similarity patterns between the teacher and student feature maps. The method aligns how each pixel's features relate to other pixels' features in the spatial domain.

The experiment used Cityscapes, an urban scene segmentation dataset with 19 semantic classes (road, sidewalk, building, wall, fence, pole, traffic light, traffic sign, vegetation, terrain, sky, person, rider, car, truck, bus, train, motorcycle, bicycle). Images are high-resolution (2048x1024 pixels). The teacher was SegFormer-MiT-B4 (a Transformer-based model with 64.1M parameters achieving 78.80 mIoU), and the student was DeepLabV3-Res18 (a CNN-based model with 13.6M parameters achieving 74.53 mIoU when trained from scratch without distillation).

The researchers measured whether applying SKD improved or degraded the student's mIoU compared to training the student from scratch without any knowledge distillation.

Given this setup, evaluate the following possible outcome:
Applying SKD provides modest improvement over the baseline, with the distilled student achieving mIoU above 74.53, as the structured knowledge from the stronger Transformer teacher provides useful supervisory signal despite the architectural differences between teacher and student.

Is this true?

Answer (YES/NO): NO